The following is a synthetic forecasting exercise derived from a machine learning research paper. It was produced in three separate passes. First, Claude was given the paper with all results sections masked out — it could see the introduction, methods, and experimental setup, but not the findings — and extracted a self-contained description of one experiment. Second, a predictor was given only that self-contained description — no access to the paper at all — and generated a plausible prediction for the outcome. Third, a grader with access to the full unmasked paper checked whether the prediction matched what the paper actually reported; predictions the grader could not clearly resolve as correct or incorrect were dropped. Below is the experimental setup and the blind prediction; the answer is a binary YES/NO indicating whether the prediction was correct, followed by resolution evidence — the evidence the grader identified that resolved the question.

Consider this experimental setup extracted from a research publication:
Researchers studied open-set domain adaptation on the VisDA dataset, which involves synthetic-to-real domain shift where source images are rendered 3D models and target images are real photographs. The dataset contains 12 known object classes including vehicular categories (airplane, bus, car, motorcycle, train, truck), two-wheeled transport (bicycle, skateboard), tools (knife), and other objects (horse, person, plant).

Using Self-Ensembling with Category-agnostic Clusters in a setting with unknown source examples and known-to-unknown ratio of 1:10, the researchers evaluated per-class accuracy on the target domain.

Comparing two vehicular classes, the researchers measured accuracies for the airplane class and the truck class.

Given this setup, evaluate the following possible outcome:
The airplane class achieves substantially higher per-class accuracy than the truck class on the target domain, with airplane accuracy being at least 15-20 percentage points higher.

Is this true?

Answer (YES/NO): YES